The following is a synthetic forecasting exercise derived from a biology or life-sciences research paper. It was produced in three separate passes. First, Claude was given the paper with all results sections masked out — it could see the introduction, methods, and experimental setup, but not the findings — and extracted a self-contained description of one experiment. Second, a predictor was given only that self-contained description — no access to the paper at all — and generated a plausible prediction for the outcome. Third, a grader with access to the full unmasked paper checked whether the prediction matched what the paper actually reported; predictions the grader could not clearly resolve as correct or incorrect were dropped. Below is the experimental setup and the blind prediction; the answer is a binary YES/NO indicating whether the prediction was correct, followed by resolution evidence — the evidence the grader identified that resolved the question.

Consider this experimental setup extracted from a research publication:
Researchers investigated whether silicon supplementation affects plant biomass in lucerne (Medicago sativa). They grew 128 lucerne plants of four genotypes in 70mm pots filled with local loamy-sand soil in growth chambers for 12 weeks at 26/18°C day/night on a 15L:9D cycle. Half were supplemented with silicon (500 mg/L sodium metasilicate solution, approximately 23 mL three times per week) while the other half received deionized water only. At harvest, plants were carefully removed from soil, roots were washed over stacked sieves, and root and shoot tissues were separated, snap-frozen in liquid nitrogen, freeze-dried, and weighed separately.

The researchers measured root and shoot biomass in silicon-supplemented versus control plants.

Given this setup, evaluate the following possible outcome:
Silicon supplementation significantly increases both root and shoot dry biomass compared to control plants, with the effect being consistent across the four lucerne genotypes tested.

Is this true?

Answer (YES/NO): YES